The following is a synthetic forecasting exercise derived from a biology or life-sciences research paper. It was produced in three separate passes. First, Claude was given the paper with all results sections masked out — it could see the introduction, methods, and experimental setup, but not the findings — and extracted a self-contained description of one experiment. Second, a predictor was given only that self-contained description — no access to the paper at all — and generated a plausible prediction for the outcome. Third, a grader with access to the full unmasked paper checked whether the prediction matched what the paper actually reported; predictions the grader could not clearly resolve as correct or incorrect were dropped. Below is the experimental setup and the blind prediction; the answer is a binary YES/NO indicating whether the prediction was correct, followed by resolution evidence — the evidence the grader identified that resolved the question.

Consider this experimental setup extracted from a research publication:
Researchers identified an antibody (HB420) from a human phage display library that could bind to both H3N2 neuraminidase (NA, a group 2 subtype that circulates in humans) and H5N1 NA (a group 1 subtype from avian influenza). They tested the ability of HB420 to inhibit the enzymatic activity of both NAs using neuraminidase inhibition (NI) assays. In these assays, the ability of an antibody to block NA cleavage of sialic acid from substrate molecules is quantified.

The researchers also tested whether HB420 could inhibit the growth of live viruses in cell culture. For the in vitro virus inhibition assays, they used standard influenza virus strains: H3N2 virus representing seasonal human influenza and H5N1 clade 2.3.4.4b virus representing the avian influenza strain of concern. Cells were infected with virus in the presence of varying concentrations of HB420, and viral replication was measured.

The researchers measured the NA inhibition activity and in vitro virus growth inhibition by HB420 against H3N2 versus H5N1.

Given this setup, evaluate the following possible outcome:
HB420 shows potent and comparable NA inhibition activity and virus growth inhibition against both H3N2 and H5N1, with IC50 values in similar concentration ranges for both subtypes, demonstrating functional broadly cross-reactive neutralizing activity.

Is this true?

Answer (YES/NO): NO